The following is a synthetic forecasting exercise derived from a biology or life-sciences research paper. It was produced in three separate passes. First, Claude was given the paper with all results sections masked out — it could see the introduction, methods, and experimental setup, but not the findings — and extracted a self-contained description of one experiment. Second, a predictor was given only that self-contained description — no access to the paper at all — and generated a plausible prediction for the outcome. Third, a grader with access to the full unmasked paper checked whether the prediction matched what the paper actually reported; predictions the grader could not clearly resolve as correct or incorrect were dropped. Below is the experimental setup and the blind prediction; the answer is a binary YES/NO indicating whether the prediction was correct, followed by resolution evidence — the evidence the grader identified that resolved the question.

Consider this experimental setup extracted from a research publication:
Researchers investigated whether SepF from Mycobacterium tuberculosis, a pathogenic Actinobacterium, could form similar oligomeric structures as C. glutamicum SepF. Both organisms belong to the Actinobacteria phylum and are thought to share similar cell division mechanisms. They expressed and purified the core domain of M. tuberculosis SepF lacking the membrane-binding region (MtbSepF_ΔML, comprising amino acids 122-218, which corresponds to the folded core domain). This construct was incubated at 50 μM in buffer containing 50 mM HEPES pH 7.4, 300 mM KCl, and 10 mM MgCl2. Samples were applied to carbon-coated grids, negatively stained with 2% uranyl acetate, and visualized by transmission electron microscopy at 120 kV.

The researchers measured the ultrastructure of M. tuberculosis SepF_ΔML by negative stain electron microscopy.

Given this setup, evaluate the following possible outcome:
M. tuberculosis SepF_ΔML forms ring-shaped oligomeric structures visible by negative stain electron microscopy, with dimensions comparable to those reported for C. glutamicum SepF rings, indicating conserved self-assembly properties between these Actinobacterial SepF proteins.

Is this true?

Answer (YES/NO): NO